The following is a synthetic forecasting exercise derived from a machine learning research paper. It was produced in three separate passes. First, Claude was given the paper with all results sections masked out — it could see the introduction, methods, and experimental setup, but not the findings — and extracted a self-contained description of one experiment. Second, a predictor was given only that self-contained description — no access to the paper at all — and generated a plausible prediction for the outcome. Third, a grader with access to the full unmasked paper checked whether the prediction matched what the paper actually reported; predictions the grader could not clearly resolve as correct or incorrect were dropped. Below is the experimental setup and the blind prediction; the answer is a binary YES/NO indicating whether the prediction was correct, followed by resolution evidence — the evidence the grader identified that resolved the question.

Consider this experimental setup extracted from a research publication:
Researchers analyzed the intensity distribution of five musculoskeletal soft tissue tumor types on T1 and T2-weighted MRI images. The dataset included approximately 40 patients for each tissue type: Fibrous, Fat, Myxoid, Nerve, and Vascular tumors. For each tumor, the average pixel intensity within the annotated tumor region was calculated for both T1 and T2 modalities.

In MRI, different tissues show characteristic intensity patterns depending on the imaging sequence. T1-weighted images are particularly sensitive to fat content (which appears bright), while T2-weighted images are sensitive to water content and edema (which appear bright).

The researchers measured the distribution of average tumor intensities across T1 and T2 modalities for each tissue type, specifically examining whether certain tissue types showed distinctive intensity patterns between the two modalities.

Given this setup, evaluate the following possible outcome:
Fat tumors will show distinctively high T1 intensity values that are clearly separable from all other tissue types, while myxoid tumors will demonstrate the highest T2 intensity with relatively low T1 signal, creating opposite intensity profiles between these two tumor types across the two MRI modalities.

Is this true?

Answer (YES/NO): NO